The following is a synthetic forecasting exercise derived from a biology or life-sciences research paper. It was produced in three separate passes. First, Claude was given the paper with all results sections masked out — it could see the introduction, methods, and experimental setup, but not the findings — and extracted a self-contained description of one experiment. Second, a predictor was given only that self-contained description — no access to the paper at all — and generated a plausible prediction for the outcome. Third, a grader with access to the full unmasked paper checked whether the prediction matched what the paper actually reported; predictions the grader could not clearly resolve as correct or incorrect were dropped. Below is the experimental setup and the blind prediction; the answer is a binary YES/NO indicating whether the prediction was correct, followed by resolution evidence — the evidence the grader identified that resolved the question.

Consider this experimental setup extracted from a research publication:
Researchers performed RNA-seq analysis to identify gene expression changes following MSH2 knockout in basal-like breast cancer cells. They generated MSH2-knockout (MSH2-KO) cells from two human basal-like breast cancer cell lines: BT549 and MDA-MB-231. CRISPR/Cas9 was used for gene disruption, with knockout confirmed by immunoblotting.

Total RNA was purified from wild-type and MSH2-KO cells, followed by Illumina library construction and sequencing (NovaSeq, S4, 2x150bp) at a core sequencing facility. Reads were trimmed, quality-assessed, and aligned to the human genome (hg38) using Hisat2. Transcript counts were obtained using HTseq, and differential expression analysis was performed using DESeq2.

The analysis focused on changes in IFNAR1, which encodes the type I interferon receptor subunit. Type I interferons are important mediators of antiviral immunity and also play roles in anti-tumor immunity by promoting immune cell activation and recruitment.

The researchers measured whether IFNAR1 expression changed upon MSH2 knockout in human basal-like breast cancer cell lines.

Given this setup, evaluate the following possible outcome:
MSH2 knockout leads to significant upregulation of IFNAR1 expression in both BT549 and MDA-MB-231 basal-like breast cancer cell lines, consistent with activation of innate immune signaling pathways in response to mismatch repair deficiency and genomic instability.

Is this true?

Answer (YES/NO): NO